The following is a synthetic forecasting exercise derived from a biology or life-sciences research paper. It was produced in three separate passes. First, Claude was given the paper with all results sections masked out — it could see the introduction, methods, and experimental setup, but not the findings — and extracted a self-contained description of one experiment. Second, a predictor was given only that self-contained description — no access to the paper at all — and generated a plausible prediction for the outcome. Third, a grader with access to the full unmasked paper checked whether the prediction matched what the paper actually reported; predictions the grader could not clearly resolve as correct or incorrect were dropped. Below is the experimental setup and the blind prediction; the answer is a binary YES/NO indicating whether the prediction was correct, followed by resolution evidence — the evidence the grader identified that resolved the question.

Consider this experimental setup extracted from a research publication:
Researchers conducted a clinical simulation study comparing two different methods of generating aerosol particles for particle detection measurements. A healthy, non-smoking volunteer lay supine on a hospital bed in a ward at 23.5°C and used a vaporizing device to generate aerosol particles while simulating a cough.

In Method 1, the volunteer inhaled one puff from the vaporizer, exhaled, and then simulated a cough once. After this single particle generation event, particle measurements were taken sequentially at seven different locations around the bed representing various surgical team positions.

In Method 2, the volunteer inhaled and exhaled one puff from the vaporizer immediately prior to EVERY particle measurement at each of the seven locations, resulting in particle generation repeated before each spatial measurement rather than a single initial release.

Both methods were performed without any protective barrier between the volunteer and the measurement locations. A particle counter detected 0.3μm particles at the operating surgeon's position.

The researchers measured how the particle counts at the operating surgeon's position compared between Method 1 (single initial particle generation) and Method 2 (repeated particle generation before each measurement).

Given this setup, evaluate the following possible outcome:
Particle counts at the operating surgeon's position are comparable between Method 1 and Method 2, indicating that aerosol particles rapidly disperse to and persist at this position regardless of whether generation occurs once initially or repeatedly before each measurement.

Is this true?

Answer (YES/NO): NO